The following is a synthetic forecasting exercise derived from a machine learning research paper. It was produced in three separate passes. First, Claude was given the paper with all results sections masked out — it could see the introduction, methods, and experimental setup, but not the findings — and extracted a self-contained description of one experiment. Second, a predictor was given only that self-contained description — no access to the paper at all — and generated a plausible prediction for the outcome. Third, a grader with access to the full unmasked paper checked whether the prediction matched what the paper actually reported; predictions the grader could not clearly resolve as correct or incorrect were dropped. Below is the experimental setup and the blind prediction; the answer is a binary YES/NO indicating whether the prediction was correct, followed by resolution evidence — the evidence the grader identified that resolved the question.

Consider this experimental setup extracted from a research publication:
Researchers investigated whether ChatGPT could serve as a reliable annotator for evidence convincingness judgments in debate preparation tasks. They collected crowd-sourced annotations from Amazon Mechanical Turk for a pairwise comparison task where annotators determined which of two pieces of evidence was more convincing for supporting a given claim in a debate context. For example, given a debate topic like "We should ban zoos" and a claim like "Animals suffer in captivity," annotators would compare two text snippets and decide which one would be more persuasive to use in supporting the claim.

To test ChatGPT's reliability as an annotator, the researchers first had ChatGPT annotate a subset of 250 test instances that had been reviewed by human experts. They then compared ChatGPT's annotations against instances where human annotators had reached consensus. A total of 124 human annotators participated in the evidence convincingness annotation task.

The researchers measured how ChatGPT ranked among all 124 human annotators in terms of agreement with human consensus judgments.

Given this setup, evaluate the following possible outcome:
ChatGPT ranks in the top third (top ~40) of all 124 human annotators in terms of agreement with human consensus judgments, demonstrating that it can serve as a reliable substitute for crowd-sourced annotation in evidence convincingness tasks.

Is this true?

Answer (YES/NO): YES